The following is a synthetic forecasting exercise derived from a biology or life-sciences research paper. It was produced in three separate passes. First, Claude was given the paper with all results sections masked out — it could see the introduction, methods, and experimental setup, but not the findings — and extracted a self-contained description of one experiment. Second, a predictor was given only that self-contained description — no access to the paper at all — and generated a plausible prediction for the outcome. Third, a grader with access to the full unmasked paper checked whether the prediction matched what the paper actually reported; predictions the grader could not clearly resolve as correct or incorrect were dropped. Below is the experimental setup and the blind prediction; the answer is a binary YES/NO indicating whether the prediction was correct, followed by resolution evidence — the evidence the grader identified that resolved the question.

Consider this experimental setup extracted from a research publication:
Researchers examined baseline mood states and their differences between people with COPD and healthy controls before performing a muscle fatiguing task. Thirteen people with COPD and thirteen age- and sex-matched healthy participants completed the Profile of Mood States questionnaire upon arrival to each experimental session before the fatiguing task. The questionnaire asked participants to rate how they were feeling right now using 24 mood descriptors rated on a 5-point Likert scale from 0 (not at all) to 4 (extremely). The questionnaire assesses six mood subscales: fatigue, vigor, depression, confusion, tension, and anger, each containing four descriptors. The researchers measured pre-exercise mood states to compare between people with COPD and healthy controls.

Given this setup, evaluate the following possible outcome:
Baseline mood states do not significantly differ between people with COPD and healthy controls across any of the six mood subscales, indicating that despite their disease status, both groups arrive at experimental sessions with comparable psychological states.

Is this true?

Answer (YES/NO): NO